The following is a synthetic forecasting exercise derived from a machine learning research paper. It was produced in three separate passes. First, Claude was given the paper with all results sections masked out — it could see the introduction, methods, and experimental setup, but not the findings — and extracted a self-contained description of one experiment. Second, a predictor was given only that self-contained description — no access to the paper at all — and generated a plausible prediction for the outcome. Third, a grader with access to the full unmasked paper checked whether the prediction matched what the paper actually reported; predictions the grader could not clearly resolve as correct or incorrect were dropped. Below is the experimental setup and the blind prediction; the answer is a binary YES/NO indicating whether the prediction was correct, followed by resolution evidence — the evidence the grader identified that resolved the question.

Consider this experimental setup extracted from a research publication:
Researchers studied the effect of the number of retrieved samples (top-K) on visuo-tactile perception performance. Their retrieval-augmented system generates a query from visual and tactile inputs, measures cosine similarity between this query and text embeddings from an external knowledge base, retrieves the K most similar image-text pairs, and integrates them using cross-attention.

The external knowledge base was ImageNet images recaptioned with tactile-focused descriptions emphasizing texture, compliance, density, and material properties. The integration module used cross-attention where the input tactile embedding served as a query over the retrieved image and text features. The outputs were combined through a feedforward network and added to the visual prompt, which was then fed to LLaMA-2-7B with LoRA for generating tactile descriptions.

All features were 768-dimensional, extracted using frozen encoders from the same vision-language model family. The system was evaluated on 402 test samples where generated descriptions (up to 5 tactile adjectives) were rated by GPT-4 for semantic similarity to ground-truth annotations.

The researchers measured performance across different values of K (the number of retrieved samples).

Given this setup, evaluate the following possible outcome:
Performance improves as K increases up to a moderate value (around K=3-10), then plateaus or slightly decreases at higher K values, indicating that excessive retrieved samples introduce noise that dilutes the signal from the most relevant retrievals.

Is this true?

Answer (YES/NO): YES